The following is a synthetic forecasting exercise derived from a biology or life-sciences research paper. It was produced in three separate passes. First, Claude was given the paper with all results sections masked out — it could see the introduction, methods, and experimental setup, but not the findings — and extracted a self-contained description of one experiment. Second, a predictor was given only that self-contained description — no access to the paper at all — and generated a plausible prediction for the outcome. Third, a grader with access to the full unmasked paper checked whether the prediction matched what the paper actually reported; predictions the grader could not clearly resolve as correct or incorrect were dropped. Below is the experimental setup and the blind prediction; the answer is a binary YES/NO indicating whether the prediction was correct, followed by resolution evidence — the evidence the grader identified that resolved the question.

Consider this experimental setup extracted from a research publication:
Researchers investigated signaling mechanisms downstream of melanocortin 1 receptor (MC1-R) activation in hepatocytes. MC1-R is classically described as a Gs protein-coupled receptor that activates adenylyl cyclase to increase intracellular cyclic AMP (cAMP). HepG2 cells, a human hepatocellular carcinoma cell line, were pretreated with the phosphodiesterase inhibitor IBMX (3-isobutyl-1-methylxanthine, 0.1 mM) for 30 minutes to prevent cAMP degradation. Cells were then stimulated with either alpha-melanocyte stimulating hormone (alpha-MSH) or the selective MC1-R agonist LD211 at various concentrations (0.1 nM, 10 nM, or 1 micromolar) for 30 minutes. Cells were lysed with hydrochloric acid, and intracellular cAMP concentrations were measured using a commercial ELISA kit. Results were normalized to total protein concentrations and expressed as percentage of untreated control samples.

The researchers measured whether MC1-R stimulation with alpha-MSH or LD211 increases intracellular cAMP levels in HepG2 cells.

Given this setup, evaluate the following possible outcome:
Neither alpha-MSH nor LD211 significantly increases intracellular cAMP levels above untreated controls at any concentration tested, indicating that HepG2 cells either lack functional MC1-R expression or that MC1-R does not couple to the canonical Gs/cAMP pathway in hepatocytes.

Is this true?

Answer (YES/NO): YES